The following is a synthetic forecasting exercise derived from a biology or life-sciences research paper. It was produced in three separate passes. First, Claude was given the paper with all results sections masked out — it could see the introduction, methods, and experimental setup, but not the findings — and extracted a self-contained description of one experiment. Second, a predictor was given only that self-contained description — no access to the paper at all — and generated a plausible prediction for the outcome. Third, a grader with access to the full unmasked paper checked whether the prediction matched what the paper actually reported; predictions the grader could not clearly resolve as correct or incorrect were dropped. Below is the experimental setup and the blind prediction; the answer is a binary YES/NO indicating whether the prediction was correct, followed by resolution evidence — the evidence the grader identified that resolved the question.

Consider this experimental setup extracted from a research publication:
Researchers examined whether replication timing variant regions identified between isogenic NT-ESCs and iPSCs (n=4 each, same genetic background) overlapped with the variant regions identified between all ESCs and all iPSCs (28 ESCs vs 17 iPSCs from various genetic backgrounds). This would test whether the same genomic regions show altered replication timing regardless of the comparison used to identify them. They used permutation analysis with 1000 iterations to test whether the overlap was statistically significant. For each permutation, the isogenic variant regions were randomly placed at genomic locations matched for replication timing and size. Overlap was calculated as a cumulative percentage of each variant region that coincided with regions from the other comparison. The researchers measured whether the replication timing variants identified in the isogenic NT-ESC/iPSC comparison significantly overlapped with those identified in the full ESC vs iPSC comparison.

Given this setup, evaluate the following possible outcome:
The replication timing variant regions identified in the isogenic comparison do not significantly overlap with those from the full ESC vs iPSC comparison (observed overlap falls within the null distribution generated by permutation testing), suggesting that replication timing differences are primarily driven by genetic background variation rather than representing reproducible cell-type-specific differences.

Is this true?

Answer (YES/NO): NO